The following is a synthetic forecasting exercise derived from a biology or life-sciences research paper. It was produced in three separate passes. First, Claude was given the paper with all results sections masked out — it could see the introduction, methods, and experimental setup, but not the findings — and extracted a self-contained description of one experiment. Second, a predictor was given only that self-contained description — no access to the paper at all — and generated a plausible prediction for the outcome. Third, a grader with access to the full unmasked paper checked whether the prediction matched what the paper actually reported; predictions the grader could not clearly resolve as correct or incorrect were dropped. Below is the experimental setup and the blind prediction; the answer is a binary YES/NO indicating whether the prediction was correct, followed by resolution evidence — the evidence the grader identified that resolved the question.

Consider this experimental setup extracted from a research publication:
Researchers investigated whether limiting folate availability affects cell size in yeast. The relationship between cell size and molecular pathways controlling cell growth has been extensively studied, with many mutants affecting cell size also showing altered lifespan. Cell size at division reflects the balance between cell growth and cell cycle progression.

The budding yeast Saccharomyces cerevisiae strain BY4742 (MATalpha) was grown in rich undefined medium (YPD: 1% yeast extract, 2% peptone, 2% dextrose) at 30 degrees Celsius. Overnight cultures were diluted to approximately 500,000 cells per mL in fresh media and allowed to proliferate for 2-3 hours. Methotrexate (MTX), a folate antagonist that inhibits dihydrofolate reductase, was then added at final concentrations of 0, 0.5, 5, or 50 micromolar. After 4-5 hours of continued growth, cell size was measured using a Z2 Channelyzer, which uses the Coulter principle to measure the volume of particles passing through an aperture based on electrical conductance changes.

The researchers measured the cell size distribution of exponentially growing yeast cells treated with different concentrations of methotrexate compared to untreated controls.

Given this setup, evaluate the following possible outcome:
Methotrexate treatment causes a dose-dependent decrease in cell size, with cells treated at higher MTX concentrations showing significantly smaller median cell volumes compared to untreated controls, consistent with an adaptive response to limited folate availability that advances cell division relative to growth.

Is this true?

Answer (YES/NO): NO